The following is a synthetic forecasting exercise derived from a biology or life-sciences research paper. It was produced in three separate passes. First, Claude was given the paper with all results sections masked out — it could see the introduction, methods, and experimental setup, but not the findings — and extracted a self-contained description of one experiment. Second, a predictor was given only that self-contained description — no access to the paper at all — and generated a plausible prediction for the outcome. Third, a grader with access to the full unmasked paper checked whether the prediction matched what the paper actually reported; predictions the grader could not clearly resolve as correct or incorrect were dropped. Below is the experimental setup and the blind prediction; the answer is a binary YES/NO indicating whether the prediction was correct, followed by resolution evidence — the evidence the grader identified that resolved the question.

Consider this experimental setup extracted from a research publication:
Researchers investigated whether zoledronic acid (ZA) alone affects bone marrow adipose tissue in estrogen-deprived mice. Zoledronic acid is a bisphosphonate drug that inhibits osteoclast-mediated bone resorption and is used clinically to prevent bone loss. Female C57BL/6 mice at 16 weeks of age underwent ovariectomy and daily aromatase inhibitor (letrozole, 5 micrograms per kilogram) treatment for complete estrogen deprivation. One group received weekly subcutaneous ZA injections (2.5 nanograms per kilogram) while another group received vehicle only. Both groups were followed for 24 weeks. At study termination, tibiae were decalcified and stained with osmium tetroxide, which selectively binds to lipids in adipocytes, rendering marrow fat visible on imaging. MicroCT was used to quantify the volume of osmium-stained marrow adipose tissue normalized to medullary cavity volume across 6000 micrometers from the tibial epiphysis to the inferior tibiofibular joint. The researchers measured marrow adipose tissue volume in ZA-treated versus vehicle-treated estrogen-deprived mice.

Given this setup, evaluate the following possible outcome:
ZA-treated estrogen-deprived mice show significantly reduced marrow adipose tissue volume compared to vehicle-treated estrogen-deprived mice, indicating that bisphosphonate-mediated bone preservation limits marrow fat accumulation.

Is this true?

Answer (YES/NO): NO